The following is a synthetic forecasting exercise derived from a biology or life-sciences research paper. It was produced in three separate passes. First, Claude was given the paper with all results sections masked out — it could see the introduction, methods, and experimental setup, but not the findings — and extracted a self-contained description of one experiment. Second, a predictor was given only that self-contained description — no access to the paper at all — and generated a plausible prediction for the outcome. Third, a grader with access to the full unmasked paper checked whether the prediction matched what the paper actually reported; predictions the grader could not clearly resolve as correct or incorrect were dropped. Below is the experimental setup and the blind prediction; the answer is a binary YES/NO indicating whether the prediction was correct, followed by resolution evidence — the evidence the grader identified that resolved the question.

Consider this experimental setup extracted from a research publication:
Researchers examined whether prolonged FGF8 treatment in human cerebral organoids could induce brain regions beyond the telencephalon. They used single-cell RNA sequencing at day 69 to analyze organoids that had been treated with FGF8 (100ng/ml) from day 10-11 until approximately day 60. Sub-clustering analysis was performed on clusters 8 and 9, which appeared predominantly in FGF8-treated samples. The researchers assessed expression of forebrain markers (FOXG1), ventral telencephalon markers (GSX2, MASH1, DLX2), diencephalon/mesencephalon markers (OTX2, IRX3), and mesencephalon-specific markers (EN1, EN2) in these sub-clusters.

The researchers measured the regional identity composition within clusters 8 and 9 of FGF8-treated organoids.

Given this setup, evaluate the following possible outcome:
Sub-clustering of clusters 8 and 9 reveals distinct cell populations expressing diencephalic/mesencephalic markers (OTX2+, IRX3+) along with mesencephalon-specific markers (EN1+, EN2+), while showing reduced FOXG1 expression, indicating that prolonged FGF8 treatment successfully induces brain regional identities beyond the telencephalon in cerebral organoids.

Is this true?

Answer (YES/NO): YES